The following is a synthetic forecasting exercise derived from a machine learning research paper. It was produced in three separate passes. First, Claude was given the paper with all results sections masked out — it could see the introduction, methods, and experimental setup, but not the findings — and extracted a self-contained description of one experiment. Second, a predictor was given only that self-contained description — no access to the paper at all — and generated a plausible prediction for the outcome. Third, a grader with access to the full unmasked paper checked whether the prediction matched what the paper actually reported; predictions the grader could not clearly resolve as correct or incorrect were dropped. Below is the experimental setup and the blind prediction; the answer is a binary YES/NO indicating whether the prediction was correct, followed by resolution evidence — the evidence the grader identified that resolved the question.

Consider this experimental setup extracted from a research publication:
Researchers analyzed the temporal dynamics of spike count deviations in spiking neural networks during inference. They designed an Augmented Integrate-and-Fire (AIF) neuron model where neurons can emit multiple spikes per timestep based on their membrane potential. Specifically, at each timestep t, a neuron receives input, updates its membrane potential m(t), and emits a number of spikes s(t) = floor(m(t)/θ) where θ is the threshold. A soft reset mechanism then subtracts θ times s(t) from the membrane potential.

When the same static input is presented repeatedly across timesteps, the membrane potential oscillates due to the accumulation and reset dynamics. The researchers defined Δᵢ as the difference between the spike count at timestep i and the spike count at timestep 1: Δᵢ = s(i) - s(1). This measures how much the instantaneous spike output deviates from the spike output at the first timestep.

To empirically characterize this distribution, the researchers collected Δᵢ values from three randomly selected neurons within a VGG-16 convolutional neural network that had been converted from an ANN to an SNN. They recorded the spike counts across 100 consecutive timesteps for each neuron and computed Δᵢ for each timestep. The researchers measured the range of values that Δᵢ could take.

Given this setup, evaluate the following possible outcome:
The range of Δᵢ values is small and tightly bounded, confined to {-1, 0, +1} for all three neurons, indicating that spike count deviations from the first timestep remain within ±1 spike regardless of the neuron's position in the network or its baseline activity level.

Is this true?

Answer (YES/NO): YES